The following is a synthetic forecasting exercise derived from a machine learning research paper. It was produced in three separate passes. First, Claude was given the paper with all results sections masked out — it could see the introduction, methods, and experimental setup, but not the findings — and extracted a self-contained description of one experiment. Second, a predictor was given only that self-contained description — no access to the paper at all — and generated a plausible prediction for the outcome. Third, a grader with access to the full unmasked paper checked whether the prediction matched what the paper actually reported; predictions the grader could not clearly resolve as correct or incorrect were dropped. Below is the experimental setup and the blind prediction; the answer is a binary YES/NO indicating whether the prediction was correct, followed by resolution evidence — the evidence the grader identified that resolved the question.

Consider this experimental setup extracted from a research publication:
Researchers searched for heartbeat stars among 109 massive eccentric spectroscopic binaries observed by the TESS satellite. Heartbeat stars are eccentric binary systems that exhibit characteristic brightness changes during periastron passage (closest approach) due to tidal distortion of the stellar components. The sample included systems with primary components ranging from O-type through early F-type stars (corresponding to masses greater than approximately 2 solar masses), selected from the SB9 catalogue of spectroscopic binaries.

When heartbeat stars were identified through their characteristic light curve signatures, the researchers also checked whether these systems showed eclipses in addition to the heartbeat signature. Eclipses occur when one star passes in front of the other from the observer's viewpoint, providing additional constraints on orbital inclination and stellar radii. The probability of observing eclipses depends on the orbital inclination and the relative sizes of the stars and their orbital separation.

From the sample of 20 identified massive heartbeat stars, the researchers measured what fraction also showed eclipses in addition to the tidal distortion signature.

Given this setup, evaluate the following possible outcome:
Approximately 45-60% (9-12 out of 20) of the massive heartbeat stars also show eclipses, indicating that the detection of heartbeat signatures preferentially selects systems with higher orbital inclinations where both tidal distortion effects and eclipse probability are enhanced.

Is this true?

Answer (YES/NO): NO